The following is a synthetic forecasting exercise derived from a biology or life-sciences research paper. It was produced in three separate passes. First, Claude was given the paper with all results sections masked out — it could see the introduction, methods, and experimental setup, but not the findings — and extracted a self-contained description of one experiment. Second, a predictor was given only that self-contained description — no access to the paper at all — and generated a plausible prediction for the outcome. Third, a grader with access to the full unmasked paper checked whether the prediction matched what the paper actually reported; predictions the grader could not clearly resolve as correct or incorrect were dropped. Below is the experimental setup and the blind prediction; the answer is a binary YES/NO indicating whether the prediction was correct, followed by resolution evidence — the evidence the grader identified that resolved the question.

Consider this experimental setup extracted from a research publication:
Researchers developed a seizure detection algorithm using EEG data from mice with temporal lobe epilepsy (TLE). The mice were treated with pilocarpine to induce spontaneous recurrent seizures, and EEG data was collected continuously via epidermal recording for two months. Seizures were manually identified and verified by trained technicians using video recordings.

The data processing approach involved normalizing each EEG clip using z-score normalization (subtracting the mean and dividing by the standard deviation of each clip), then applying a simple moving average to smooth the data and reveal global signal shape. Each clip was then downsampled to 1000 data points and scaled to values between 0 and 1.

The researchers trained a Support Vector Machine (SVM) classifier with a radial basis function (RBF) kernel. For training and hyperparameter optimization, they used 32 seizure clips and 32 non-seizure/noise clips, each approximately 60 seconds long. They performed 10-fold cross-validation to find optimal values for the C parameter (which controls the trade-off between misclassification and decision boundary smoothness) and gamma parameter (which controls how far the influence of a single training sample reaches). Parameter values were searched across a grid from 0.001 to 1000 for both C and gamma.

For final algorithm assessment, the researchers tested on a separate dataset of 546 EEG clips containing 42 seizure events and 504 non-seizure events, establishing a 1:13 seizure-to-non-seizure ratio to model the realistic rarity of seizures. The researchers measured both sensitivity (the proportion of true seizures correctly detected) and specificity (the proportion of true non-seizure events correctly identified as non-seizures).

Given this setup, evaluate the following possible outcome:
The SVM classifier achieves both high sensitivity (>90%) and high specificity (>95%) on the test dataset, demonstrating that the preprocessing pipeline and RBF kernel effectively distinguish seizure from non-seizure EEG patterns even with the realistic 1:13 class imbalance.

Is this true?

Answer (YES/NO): YES